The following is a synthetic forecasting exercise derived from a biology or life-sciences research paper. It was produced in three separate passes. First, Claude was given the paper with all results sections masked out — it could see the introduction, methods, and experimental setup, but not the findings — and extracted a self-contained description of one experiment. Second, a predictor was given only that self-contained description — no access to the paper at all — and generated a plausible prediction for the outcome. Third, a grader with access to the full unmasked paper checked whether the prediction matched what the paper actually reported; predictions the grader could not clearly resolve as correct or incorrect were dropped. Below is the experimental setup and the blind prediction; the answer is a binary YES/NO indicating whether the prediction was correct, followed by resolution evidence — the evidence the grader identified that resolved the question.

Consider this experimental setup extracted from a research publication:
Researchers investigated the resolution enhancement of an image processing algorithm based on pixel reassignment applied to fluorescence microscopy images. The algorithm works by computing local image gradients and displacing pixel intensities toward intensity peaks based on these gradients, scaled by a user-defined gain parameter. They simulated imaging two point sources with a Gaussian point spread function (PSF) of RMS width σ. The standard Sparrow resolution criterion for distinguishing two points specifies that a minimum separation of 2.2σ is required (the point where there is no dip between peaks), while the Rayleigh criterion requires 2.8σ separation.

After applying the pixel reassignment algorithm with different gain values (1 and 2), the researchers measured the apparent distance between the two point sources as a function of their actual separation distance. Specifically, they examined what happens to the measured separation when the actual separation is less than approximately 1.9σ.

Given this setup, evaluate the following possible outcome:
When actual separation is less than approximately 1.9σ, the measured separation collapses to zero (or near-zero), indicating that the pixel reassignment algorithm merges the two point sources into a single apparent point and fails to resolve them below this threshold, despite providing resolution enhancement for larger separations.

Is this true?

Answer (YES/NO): NO